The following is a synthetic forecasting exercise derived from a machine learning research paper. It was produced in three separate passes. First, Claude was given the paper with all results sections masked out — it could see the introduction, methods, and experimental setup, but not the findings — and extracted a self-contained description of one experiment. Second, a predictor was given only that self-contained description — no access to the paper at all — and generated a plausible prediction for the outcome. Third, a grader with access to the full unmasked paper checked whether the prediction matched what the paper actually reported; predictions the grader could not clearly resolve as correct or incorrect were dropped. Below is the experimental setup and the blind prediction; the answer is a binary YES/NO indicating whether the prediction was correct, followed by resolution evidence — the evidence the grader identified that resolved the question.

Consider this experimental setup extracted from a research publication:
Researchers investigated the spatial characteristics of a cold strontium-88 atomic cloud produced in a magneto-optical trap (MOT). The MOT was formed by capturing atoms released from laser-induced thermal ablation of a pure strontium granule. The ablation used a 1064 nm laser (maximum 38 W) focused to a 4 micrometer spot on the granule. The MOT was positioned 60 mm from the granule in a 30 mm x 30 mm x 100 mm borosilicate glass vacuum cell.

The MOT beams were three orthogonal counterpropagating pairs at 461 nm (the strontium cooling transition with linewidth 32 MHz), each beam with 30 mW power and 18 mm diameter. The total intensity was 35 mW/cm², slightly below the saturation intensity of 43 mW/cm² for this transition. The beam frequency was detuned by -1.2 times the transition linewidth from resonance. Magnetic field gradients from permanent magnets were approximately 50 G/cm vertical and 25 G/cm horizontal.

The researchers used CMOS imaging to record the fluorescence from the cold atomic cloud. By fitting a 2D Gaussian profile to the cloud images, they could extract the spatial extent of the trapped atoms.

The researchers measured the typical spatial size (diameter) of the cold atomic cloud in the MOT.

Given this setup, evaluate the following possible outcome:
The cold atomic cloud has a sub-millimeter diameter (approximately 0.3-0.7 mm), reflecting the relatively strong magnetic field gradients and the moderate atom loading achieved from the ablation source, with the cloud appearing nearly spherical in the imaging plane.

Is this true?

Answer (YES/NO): NO